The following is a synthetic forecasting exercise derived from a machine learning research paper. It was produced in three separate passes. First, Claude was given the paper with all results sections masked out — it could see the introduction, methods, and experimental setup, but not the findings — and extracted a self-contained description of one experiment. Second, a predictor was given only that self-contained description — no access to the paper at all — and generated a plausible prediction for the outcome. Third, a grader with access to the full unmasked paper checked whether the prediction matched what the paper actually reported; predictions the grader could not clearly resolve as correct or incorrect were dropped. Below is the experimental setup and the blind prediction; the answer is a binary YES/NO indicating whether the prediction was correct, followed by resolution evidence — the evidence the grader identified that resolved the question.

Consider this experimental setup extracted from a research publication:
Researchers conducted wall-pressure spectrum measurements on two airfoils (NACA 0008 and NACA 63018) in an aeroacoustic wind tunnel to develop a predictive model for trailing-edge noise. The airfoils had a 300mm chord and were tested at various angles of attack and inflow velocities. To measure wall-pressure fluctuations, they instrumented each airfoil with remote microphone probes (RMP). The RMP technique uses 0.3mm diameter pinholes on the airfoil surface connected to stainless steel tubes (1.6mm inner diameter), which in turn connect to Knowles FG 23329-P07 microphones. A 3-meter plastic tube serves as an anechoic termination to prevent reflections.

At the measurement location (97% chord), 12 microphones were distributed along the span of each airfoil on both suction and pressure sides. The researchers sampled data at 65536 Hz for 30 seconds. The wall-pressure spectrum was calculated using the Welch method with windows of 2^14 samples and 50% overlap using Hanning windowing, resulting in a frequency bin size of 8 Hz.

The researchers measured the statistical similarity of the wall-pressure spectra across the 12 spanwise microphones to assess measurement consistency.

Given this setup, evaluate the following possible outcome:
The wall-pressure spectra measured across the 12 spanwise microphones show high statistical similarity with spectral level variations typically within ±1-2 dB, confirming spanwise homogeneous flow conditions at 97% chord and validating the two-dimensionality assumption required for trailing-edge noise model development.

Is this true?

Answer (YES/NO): NO